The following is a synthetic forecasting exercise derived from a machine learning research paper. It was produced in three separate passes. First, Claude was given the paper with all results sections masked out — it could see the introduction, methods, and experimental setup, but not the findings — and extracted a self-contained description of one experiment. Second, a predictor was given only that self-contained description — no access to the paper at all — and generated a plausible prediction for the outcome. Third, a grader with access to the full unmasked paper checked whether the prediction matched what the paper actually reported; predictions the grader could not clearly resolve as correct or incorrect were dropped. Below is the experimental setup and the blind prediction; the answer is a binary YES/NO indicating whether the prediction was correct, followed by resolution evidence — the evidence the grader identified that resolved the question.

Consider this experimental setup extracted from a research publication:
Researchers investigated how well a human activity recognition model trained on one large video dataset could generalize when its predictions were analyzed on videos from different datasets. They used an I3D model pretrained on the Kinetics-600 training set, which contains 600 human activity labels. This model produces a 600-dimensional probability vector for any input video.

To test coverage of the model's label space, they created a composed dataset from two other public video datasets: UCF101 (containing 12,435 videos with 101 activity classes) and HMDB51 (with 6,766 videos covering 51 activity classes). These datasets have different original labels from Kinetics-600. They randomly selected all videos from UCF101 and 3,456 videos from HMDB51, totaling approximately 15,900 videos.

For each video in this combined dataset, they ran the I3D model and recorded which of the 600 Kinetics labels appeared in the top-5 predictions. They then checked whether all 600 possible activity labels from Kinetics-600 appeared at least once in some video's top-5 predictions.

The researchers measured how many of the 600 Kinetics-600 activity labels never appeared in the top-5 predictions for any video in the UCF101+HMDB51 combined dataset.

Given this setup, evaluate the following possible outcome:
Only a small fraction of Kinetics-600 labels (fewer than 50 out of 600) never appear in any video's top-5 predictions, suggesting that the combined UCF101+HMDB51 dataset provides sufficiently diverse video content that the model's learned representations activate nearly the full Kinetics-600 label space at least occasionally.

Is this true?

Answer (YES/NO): YES